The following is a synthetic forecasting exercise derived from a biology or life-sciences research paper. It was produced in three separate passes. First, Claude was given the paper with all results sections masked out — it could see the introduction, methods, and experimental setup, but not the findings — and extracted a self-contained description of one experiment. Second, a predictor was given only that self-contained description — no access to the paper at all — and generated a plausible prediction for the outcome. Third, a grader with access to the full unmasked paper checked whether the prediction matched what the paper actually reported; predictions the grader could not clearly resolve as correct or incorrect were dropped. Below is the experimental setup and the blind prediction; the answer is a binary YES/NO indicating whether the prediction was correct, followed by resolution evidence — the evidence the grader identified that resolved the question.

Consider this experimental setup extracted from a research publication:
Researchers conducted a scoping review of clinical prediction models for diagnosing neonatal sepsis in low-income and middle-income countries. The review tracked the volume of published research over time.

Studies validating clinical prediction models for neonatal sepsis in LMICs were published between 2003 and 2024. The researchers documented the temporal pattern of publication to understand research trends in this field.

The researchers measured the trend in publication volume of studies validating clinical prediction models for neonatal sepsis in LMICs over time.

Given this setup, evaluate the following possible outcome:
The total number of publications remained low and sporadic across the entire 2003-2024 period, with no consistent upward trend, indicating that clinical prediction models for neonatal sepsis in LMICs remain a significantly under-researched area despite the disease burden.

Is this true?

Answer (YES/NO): NO